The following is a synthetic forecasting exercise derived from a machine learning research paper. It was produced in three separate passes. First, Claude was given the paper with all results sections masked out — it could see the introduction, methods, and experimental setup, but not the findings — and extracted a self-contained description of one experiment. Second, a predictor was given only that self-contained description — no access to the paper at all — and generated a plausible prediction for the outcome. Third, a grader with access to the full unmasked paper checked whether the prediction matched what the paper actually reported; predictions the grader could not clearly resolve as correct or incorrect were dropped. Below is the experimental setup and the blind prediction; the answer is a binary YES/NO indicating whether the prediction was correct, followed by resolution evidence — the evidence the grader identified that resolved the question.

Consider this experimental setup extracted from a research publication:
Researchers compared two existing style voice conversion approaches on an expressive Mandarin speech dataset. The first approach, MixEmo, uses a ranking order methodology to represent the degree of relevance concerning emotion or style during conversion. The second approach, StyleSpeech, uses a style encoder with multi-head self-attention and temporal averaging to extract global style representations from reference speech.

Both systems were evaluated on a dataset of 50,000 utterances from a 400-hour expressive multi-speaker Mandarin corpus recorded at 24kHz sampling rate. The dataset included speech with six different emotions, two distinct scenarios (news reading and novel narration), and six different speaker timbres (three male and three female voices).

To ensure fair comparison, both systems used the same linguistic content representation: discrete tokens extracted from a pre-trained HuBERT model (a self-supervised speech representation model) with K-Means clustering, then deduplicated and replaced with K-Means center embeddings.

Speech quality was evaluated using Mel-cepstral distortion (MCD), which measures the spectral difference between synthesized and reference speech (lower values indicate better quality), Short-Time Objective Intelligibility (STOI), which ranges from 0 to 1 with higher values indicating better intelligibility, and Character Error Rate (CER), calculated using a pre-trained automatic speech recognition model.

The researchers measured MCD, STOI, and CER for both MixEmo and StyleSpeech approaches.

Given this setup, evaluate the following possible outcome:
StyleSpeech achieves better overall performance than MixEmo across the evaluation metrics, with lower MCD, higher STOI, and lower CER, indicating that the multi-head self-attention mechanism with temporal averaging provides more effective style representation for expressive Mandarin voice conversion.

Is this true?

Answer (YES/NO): YES